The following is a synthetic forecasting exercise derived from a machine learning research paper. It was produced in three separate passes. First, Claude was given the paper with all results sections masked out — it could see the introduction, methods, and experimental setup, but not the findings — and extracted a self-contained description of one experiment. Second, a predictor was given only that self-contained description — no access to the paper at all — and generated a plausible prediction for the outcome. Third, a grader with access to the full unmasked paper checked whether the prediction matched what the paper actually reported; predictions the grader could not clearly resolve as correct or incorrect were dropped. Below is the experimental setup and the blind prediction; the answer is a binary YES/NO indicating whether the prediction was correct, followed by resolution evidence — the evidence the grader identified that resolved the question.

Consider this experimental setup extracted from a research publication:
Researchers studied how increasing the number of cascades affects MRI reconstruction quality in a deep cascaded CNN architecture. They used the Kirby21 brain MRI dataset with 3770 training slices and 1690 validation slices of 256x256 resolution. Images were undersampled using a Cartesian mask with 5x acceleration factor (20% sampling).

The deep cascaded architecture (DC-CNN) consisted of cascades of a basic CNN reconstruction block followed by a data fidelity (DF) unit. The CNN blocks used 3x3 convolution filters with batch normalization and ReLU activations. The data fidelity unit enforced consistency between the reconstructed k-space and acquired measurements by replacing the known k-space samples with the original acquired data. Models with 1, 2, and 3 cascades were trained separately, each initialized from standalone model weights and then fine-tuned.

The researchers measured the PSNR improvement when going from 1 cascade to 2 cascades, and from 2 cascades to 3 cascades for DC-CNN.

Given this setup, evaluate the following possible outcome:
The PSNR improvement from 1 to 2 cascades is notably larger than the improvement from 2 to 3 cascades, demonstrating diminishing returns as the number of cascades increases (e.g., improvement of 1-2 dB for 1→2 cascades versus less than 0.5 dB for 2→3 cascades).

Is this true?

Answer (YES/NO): NO